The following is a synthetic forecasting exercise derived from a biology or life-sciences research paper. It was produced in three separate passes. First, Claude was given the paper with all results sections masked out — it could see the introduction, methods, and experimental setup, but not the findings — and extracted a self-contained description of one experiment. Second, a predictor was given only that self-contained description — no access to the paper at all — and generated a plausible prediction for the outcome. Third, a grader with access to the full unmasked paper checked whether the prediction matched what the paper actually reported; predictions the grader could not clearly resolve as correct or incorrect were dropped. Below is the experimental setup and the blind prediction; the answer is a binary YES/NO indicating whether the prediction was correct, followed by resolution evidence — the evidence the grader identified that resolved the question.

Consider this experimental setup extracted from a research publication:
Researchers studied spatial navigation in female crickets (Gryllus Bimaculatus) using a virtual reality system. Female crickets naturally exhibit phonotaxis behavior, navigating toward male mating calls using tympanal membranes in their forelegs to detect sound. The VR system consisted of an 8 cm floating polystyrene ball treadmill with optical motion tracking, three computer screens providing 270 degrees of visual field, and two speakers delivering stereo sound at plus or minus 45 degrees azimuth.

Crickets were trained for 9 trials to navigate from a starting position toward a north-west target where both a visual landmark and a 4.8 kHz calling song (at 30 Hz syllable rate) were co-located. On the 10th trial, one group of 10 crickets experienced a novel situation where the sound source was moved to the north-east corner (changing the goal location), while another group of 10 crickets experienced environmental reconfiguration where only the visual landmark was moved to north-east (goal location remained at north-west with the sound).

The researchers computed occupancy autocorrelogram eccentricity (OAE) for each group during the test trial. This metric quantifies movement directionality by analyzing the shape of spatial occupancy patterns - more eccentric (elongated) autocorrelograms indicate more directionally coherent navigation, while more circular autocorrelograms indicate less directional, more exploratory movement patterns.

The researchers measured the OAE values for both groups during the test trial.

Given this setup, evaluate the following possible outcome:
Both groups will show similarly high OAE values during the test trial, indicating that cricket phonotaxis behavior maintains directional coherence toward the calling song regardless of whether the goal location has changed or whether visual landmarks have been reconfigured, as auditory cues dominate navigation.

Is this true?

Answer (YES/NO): NO